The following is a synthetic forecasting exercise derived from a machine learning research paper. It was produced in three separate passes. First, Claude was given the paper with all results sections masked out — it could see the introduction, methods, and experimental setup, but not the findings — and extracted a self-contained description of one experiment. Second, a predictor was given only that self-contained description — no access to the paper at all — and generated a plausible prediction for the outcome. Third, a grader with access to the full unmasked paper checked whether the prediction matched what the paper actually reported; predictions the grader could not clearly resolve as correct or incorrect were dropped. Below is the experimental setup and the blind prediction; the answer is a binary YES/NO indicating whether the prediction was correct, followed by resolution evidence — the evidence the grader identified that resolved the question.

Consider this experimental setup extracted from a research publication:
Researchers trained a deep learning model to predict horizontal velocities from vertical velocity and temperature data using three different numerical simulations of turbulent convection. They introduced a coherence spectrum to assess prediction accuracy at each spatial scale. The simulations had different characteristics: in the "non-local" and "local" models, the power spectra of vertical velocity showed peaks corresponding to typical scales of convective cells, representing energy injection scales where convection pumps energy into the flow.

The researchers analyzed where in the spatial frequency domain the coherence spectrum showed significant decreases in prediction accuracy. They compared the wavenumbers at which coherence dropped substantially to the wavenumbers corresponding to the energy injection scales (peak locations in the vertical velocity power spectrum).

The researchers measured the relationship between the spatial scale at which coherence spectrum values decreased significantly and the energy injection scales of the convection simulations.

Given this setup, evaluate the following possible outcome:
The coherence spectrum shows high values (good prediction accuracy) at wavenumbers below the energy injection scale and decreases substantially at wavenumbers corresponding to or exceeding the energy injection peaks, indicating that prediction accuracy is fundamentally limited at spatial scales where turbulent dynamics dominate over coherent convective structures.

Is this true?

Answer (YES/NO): YES